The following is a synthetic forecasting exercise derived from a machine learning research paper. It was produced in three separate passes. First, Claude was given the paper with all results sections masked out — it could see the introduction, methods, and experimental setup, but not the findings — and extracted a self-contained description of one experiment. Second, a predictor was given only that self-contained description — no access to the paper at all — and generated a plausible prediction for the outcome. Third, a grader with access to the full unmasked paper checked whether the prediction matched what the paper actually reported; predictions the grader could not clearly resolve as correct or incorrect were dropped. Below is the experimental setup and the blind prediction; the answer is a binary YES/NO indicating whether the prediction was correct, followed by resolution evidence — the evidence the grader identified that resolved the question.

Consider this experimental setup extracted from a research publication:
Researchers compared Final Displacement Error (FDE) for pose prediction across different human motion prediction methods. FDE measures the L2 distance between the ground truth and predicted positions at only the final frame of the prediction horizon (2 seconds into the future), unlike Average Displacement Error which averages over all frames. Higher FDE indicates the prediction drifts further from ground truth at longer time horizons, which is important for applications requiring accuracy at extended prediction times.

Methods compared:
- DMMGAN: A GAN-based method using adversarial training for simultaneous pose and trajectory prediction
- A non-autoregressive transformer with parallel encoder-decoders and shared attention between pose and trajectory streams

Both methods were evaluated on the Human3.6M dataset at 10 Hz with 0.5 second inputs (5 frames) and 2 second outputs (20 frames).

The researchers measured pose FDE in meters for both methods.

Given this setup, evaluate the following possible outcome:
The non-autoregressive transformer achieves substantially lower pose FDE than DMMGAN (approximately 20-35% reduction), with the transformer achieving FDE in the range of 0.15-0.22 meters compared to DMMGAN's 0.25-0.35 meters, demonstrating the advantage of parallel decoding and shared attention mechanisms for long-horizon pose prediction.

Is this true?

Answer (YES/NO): NO